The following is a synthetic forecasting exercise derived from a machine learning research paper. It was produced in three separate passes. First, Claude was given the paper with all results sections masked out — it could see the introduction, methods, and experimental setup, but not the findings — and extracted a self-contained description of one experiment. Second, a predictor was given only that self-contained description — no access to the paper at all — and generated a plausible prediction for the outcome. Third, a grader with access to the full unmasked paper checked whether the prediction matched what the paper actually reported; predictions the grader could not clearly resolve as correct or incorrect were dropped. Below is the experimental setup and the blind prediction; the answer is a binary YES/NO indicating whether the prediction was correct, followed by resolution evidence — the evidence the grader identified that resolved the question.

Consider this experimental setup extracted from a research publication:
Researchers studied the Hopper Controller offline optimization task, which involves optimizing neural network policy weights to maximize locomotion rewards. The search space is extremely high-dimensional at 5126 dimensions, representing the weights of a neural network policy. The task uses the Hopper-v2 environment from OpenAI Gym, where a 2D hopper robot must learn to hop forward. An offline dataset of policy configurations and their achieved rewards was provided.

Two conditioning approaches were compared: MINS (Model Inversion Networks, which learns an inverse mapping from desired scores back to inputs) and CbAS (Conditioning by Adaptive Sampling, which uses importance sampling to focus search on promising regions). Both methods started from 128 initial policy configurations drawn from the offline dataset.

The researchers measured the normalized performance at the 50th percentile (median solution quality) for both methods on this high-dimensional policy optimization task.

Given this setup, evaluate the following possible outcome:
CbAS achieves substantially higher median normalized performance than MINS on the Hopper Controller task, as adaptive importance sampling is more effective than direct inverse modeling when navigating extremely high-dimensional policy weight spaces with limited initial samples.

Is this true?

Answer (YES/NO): NO